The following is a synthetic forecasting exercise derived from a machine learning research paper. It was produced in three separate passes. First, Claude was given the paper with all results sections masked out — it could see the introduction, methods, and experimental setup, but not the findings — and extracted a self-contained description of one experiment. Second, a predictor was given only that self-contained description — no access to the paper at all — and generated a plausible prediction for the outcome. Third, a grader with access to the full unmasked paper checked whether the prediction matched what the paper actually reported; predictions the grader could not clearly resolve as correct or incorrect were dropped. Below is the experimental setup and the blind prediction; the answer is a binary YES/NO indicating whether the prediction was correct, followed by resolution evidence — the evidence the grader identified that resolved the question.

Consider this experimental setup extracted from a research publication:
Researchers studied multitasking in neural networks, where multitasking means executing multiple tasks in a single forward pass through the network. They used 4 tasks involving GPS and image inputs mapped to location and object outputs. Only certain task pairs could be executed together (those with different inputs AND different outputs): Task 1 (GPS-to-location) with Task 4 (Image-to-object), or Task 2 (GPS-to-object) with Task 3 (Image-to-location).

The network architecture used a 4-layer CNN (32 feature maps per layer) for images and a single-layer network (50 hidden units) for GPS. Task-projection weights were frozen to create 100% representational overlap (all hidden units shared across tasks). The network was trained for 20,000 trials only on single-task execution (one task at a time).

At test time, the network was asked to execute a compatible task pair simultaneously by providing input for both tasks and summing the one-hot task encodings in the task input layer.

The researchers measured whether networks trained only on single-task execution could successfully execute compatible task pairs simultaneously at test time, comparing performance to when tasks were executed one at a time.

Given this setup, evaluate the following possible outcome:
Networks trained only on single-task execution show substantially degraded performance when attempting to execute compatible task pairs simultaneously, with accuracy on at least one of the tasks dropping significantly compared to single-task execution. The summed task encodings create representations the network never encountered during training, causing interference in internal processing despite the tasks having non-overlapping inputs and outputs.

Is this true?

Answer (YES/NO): YES